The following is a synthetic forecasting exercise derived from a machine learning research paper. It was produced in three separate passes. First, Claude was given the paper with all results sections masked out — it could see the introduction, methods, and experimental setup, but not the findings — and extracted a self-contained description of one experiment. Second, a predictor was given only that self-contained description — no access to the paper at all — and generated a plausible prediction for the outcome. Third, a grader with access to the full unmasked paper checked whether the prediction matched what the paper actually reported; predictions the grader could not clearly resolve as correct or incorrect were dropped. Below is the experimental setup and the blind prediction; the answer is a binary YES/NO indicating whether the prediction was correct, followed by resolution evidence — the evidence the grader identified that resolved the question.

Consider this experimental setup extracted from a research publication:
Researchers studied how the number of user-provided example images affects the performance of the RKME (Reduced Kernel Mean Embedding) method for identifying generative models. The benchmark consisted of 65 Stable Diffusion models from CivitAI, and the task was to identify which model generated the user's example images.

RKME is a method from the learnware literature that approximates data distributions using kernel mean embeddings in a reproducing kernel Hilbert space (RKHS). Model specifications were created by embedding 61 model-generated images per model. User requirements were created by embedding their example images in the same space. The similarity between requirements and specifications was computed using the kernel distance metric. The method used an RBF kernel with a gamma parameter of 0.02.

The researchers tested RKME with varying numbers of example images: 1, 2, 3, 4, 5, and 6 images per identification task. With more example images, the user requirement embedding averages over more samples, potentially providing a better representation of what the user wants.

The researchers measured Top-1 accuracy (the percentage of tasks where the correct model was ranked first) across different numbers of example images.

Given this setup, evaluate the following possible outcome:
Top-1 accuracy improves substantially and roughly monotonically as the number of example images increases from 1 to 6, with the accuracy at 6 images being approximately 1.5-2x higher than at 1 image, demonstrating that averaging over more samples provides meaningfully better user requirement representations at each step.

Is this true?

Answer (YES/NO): NO